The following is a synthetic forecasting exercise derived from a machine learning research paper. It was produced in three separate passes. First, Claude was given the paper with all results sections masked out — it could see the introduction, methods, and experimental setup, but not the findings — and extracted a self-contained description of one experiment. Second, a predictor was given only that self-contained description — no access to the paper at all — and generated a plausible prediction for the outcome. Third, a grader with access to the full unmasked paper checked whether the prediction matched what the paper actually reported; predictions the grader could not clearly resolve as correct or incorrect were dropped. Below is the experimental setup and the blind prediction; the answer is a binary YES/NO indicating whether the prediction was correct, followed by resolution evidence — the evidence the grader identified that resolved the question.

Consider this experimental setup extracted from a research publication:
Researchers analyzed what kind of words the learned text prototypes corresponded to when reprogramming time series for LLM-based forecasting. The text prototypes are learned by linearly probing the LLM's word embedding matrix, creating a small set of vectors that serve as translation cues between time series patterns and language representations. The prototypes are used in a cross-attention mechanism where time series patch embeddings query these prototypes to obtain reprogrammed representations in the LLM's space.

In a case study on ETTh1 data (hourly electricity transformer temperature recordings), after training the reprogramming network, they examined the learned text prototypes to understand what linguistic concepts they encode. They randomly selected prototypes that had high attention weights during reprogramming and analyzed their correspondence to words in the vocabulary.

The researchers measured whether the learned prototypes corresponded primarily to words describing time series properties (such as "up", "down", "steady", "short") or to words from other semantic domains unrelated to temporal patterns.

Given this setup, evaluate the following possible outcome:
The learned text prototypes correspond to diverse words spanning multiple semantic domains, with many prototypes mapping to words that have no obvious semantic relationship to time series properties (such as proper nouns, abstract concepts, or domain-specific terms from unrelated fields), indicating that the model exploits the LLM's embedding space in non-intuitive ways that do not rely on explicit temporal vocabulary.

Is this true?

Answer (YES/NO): NO